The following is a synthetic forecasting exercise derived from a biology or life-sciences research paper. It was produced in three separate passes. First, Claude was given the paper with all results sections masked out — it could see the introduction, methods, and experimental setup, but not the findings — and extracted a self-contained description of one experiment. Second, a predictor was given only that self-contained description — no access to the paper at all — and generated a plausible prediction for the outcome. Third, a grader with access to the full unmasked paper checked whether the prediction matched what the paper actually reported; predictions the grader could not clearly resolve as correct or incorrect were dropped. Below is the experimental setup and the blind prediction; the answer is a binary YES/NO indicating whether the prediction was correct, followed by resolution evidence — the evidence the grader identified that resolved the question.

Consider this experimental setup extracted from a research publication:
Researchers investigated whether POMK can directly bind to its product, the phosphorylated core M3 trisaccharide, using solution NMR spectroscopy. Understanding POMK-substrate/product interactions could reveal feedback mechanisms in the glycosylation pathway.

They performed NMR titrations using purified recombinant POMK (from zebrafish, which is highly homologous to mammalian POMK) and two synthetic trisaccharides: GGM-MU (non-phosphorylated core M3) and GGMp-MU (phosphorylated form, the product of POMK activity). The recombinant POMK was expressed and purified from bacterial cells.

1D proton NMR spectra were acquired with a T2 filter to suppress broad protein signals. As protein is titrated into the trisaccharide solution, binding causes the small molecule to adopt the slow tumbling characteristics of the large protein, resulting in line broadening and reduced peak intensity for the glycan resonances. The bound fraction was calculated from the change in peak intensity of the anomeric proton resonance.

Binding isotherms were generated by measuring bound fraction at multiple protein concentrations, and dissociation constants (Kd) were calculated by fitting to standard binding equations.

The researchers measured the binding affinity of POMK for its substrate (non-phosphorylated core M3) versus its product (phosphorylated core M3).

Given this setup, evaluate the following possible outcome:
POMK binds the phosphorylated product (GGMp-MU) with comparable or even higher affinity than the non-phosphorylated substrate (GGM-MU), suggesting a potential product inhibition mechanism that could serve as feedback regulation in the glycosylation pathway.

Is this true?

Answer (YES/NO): NO